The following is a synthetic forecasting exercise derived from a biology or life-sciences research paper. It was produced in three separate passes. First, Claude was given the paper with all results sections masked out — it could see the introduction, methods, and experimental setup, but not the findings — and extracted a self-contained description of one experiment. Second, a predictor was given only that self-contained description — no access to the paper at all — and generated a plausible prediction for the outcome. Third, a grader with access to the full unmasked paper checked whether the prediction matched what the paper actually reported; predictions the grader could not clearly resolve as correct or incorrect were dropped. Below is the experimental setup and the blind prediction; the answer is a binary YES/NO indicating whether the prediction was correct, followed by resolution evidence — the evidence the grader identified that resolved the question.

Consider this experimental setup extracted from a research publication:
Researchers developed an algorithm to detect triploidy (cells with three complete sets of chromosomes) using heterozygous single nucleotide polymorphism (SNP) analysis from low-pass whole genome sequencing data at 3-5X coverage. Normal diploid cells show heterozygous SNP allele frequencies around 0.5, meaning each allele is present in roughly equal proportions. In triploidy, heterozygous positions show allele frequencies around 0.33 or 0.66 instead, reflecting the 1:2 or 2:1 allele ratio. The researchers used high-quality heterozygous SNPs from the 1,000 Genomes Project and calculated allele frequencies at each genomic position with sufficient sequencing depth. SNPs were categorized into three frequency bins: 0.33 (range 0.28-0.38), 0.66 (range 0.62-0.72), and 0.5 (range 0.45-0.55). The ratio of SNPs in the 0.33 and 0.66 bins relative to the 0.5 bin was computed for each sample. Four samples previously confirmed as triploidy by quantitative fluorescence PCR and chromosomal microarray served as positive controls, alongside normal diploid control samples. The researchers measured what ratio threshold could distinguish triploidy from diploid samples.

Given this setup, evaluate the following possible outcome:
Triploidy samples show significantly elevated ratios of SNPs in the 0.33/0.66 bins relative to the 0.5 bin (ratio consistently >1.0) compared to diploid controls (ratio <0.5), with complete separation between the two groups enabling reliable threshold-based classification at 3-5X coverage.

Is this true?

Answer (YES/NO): NO